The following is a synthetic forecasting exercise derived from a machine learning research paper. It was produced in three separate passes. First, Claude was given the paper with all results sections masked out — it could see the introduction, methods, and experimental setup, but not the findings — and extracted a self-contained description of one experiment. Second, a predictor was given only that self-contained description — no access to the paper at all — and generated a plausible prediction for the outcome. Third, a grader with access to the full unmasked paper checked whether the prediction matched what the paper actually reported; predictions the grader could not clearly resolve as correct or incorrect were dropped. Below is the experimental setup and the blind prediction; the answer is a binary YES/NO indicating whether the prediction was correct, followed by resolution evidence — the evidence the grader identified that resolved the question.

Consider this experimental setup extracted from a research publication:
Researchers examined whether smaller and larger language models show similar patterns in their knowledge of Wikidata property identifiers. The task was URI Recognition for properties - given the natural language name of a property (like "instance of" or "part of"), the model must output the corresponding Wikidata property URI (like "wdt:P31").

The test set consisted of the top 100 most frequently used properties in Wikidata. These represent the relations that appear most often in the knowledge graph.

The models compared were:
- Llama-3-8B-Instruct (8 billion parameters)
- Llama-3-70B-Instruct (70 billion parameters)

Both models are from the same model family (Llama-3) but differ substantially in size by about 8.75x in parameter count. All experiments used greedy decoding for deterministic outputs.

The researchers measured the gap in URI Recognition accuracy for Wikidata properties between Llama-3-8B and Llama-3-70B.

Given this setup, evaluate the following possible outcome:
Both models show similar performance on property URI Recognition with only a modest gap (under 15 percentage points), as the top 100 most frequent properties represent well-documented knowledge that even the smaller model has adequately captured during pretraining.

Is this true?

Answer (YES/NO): NO